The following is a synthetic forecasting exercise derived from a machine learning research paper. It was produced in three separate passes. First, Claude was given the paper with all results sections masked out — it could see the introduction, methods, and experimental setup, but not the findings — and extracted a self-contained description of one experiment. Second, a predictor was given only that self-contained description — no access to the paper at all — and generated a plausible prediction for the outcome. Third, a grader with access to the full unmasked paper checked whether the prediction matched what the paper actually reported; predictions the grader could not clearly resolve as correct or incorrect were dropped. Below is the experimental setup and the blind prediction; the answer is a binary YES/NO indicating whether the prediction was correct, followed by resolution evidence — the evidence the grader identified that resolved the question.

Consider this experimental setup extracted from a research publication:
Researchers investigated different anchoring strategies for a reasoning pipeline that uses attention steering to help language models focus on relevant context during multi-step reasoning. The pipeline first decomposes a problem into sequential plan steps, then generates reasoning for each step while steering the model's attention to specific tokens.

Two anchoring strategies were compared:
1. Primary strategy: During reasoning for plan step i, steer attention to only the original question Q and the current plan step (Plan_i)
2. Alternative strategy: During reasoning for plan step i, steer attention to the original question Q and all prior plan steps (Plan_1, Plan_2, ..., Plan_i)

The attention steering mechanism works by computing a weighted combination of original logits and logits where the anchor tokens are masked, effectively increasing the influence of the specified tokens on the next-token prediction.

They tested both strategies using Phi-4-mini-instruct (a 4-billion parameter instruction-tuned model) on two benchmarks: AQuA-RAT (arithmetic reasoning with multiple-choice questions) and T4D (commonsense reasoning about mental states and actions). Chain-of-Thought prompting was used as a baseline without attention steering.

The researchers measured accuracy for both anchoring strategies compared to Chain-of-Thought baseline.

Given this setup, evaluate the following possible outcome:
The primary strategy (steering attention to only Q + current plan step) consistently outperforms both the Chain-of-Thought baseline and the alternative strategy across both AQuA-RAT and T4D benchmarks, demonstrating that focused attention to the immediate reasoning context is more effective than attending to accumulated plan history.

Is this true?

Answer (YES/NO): YES